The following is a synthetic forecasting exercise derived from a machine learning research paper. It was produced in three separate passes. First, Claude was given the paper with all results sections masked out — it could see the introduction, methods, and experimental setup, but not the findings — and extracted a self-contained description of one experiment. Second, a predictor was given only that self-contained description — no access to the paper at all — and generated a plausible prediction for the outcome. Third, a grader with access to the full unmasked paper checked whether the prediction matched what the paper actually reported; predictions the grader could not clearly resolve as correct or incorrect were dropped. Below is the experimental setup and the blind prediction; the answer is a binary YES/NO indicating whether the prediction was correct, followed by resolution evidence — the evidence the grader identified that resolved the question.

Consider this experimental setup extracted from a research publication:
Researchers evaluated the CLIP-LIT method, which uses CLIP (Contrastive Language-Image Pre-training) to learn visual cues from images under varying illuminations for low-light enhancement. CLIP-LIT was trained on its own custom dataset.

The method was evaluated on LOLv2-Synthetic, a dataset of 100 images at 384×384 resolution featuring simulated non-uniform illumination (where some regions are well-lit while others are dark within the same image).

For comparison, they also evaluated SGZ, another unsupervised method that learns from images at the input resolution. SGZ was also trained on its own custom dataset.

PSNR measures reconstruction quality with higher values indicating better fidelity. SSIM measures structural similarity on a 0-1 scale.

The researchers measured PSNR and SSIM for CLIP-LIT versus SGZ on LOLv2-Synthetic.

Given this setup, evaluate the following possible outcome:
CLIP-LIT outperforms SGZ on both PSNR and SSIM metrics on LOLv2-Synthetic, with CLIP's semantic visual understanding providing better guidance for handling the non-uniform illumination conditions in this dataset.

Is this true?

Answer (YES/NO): NO